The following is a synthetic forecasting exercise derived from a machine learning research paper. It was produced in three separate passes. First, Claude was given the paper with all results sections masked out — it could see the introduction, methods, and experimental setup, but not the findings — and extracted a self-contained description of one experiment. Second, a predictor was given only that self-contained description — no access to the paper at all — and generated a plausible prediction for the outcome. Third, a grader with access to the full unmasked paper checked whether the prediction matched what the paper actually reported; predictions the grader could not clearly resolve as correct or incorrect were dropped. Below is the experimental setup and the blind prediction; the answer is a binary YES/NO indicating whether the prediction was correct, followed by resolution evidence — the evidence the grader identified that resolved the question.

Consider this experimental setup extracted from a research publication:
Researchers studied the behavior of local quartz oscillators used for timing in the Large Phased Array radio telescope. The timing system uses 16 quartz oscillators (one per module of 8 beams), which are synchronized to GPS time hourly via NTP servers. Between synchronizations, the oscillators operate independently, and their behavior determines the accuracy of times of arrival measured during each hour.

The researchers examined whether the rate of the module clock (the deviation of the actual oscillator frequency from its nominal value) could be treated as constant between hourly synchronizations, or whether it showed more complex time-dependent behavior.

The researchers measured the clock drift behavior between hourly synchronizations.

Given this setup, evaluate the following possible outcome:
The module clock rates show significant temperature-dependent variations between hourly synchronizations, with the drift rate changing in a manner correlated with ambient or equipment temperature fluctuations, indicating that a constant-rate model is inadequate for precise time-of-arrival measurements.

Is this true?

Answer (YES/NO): NO